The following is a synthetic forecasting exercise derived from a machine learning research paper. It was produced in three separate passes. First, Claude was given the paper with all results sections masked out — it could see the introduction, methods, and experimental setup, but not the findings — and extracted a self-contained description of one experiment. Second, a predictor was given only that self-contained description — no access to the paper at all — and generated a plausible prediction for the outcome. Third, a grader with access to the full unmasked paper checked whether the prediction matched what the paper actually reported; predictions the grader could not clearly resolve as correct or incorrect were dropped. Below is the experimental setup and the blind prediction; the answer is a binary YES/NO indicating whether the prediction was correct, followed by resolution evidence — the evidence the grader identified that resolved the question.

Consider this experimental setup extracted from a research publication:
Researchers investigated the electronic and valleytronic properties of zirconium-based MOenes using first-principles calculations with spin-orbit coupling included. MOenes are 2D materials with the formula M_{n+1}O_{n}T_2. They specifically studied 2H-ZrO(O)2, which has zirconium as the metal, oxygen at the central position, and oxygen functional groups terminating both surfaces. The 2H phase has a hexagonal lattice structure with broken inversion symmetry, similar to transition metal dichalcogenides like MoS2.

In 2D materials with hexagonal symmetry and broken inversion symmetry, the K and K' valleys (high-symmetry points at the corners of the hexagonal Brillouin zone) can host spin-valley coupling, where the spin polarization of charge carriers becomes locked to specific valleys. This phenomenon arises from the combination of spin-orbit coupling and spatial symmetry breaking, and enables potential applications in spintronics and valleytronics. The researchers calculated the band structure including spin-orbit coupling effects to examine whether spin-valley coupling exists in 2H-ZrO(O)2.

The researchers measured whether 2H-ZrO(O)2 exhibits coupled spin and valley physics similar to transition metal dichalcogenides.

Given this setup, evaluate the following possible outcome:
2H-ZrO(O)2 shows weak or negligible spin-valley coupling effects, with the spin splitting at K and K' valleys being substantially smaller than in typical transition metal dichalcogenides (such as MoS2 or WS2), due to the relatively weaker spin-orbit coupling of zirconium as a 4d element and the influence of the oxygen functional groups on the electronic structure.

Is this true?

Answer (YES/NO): NO